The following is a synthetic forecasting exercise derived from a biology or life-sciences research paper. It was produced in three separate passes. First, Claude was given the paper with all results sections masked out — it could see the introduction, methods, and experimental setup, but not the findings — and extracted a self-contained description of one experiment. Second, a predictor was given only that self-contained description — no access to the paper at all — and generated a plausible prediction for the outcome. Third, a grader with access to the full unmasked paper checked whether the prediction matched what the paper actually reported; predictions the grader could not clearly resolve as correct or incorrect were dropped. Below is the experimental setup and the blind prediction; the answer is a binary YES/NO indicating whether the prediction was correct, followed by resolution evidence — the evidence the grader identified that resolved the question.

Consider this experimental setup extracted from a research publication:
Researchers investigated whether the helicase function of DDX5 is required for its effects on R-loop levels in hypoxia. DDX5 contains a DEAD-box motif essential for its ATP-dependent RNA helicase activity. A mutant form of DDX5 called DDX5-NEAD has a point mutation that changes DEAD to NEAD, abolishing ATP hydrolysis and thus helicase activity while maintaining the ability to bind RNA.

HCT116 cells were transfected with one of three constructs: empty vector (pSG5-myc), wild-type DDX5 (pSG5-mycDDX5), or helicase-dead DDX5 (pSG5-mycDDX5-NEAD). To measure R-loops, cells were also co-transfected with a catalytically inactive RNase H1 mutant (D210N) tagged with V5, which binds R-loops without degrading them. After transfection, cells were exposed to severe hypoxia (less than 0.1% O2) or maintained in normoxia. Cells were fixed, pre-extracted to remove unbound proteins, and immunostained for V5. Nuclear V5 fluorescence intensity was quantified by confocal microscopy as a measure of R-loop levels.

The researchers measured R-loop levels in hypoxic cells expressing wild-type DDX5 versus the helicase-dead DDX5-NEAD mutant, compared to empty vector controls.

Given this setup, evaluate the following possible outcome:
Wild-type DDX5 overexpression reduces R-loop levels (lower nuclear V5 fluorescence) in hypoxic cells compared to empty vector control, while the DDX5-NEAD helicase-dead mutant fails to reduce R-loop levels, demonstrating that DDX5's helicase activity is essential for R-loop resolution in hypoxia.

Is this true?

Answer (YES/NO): NO